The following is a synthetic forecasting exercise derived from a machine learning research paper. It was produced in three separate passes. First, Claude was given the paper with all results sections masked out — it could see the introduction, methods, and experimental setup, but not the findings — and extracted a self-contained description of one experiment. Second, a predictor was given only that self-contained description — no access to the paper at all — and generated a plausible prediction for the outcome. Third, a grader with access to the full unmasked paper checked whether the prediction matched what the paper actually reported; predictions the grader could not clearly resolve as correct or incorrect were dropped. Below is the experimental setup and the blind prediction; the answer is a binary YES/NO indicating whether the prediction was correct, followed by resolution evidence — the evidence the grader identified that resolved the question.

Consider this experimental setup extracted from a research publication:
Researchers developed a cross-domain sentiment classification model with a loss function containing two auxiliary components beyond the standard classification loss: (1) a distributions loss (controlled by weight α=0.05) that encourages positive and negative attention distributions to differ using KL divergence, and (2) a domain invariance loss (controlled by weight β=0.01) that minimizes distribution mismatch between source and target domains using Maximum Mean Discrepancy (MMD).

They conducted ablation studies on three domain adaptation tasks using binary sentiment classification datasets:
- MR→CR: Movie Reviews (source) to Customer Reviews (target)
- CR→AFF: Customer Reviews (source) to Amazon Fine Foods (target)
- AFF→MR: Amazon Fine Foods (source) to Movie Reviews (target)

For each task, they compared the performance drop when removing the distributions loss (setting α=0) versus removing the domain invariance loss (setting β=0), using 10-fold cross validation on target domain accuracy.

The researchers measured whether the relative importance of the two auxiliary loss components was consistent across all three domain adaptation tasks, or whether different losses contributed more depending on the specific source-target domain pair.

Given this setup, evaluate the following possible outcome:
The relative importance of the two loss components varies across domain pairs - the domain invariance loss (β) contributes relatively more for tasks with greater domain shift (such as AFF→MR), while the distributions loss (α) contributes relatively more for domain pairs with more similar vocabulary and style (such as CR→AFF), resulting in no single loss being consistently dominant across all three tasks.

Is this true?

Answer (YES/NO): YES